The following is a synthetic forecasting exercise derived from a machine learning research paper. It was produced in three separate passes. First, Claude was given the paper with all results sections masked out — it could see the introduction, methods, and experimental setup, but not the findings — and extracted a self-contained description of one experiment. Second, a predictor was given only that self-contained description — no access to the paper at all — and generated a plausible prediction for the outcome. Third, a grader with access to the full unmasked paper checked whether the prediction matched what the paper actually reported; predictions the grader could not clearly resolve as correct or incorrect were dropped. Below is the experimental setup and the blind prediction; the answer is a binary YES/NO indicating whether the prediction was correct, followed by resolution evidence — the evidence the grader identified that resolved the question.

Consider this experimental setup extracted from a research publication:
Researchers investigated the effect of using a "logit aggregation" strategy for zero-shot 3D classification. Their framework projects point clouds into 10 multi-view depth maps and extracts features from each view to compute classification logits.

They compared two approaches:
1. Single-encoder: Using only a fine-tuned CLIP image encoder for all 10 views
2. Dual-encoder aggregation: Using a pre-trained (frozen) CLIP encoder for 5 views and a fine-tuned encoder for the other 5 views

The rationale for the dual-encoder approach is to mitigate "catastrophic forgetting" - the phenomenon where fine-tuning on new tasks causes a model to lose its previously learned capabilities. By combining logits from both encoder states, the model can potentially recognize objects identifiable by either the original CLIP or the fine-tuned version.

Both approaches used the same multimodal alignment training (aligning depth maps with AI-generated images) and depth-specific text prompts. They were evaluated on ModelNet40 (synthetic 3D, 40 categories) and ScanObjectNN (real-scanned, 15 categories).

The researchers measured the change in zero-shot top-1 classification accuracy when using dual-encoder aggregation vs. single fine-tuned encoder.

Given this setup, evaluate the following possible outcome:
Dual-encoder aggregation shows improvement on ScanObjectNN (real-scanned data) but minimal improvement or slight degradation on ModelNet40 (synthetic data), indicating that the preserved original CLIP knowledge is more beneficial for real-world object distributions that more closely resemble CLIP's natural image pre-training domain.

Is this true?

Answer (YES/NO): NO